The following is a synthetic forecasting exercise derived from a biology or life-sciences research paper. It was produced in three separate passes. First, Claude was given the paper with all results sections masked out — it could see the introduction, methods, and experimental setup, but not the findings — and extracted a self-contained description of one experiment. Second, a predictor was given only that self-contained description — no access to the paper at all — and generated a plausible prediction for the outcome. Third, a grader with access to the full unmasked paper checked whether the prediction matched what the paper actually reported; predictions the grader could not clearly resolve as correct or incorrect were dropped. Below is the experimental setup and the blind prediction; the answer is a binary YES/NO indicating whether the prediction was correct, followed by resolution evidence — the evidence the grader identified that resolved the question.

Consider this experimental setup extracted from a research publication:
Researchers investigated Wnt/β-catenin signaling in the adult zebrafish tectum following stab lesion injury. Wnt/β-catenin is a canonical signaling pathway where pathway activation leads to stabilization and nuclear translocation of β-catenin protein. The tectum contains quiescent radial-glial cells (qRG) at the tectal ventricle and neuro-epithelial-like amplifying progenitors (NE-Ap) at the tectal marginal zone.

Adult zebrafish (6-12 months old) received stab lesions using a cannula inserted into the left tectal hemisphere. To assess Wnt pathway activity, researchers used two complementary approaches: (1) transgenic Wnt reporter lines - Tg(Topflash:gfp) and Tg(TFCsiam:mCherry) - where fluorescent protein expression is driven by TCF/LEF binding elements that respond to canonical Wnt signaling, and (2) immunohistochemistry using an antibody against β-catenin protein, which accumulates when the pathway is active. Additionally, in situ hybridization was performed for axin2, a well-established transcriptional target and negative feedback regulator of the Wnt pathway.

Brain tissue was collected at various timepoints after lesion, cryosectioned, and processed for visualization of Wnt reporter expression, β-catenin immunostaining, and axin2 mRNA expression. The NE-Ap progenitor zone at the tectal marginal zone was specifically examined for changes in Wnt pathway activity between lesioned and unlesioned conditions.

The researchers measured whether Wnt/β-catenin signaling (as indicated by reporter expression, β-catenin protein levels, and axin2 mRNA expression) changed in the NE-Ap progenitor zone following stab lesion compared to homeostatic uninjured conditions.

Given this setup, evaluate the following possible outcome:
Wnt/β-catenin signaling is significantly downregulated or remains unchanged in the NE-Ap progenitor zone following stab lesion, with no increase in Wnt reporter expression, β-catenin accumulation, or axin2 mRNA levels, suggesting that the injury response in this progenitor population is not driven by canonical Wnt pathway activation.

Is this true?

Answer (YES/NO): NO